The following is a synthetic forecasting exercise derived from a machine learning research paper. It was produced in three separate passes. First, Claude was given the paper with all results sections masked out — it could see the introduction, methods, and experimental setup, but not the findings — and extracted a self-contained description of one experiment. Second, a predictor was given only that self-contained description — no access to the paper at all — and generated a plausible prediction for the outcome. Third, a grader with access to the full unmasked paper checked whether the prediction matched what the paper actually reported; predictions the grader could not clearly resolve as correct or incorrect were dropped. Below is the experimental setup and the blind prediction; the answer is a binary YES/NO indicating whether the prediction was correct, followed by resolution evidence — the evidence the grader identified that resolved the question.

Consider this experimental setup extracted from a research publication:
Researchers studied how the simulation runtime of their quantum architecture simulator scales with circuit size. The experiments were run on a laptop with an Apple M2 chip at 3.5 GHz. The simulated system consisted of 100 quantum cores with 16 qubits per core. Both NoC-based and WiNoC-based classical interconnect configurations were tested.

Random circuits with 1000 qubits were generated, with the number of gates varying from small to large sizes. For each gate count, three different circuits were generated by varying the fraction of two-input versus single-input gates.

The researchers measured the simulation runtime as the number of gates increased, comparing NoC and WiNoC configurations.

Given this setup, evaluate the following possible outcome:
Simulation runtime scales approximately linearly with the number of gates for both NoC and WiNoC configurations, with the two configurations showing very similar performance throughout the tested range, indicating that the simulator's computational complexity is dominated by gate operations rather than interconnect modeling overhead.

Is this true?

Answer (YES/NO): NO